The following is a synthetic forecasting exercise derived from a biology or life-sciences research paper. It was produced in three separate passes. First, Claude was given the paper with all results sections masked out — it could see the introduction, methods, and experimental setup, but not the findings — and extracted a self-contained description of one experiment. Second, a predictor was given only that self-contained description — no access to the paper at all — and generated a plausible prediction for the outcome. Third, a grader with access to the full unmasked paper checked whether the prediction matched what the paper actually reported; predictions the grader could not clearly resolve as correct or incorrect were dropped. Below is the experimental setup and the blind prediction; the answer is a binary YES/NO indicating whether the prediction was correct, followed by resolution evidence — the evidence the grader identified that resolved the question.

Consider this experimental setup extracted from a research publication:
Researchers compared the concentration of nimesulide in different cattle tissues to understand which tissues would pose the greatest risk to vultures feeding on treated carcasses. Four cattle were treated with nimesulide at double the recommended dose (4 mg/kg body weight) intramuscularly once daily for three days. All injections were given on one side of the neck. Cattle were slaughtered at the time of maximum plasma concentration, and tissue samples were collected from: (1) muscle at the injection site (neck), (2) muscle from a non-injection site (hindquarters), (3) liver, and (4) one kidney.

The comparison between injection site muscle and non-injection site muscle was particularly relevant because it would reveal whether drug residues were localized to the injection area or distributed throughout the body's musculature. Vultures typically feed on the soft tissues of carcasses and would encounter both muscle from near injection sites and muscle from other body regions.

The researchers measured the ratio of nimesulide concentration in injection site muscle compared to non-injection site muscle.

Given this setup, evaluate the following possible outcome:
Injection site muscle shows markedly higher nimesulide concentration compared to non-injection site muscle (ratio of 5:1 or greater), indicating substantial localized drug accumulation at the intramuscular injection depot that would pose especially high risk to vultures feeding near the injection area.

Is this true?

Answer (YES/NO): YES